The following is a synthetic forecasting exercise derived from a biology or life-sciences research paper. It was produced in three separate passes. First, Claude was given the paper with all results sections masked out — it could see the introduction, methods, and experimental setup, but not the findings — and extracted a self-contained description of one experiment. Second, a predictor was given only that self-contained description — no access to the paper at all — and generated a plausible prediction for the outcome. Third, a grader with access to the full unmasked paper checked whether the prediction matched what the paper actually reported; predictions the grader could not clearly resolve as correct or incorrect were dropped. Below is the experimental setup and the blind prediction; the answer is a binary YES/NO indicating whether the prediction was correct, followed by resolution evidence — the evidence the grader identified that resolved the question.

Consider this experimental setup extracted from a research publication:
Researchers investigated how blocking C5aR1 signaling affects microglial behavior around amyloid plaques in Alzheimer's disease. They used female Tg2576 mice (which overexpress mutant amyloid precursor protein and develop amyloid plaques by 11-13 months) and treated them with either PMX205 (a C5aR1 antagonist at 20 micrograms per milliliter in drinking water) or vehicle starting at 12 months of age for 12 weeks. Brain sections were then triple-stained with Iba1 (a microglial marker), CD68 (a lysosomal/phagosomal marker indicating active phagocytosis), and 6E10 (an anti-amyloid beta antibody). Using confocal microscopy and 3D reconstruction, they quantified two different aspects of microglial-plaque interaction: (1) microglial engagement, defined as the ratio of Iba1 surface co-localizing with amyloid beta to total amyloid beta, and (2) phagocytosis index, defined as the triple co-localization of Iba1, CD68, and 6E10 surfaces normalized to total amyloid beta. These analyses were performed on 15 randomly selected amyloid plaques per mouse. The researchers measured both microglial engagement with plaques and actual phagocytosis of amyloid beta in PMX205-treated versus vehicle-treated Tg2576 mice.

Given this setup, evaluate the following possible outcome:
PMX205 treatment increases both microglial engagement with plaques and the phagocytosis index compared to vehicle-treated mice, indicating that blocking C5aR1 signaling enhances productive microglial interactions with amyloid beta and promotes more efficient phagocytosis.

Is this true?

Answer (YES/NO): NO